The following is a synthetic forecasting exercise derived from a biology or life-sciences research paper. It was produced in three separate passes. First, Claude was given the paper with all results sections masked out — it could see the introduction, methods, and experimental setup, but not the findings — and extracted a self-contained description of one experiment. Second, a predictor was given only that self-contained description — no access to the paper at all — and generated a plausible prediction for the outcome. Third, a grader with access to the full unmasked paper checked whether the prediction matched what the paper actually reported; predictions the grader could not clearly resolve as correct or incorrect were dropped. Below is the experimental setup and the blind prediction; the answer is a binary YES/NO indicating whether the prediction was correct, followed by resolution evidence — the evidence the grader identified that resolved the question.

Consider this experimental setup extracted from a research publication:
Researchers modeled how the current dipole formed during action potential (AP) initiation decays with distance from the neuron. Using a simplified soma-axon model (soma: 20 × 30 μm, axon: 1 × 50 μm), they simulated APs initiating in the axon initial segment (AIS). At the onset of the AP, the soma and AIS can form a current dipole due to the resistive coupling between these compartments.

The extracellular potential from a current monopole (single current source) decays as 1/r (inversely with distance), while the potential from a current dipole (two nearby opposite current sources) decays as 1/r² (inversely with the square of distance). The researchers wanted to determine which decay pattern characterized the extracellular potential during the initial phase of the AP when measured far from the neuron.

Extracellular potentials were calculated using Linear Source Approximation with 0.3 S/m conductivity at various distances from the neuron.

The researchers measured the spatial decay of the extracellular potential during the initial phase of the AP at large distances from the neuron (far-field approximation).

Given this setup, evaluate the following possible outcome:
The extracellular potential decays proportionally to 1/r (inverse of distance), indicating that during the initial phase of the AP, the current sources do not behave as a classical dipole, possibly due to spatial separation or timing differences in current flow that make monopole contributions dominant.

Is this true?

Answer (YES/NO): NO